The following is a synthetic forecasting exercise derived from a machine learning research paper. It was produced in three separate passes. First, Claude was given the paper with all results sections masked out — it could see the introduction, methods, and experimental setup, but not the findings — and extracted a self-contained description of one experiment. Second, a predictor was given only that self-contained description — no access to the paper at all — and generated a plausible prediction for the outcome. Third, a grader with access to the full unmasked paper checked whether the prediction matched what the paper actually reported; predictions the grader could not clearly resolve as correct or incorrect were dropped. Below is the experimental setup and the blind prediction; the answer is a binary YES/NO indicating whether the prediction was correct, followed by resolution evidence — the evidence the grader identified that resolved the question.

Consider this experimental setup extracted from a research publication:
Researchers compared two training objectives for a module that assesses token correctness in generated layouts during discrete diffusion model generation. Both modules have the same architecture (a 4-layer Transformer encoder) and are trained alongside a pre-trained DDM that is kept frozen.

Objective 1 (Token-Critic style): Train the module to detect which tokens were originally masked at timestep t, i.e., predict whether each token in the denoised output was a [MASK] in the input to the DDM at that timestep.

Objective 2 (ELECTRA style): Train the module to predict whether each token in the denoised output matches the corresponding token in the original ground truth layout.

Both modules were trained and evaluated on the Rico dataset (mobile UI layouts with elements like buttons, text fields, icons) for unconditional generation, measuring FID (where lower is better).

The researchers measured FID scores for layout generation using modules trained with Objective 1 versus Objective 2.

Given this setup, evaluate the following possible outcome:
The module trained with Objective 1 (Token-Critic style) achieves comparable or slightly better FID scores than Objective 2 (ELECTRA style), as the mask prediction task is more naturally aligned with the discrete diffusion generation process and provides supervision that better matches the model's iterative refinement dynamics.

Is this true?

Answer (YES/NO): NO